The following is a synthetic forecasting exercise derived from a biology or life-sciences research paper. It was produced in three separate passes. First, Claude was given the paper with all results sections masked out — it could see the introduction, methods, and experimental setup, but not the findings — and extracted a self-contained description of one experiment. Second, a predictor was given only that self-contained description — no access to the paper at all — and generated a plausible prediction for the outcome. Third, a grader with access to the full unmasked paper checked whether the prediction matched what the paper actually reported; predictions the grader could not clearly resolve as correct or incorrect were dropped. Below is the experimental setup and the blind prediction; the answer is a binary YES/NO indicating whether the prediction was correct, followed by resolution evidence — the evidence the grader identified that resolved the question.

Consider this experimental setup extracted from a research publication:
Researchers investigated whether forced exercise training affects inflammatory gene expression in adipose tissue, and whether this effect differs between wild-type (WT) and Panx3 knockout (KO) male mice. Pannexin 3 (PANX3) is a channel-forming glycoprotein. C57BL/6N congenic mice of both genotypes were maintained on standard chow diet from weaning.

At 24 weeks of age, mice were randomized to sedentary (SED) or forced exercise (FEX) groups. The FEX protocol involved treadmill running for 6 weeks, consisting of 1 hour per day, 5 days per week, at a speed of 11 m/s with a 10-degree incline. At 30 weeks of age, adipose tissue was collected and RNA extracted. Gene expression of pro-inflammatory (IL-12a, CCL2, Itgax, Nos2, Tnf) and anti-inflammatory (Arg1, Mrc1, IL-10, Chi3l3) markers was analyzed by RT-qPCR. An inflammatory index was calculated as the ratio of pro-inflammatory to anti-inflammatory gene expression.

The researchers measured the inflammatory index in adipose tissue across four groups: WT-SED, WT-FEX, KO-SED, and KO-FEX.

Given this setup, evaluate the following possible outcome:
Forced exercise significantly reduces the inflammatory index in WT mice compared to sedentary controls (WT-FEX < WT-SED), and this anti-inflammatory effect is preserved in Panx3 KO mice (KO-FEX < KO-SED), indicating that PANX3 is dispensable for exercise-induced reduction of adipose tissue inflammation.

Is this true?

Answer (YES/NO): NO